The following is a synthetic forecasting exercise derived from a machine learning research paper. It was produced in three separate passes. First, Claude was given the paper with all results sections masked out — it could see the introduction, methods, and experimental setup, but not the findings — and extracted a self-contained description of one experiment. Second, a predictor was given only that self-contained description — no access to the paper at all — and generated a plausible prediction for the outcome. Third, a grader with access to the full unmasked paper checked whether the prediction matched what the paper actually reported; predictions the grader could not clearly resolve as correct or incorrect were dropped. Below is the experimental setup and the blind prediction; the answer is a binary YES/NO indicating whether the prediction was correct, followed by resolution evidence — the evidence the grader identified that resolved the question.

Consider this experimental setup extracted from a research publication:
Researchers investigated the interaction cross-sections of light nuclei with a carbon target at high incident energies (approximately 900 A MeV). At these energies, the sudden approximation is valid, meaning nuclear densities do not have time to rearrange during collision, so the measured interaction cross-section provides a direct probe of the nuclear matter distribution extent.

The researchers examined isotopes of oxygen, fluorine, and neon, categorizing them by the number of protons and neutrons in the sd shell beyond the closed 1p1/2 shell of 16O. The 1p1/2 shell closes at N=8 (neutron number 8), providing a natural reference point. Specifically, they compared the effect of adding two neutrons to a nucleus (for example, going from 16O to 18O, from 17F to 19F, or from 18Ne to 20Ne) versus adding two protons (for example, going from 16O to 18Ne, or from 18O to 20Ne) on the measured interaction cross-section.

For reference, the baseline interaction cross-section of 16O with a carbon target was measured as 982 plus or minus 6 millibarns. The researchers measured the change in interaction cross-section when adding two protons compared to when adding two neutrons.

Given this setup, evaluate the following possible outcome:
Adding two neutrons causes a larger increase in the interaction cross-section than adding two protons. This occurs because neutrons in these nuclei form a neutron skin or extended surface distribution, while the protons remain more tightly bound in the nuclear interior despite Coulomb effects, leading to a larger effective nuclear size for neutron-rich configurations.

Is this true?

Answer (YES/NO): NO